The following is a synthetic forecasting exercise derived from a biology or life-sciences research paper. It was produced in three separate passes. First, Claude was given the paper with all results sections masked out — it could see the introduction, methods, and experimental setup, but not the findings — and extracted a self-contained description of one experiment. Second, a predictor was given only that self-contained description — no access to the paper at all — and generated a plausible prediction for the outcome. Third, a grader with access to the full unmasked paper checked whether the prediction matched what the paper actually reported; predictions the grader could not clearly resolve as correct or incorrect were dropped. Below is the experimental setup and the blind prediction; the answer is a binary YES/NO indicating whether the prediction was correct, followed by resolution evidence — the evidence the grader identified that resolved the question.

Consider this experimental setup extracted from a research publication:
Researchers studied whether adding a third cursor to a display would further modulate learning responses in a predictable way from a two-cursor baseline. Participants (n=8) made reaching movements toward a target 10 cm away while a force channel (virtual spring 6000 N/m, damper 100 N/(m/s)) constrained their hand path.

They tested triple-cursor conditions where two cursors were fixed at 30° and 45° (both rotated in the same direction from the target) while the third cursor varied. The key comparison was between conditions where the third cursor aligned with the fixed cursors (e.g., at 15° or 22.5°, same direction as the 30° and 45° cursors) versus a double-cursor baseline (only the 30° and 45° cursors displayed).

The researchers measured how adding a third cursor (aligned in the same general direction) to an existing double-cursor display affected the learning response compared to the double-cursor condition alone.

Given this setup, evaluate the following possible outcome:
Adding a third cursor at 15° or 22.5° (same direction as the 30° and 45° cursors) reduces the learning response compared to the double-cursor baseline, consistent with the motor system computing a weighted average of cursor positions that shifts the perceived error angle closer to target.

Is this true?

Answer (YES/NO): NO